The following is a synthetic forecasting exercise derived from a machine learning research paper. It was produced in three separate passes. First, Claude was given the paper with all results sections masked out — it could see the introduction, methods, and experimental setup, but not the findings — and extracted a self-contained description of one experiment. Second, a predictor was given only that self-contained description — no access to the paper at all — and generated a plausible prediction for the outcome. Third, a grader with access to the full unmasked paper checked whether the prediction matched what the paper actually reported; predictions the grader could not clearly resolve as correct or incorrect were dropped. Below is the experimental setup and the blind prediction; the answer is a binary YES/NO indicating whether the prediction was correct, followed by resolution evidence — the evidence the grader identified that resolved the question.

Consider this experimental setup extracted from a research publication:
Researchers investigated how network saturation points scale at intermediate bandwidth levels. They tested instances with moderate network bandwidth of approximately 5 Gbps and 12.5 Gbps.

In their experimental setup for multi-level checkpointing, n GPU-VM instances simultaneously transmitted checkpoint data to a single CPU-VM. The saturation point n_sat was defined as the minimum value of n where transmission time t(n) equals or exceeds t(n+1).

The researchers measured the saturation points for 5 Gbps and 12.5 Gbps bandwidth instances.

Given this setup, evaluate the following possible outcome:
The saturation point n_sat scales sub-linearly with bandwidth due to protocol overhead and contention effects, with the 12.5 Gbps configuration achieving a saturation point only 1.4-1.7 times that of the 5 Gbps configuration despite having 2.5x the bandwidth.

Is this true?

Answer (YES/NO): YES